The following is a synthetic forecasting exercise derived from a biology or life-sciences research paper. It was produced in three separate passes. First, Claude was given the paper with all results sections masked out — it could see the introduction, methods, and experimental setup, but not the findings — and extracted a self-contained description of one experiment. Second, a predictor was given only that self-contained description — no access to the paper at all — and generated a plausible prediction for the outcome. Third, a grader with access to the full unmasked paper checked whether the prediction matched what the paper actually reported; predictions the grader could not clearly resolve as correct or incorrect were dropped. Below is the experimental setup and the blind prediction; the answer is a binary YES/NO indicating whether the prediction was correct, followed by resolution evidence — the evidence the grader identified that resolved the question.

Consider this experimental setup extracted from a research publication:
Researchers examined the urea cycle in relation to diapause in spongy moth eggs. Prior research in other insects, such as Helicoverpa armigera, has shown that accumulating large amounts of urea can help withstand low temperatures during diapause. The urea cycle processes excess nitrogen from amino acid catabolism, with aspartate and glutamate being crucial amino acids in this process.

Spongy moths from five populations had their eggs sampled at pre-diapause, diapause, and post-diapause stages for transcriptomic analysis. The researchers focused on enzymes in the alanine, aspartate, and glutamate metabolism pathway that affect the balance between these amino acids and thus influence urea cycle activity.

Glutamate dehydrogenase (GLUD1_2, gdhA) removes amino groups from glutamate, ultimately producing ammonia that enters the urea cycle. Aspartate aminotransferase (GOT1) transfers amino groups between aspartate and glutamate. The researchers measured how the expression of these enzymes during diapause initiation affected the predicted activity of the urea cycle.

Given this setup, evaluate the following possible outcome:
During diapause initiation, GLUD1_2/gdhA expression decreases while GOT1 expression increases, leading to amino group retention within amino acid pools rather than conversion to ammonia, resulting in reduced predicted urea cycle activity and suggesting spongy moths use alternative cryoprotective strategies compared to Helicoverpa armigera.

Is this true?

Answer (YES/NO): NO